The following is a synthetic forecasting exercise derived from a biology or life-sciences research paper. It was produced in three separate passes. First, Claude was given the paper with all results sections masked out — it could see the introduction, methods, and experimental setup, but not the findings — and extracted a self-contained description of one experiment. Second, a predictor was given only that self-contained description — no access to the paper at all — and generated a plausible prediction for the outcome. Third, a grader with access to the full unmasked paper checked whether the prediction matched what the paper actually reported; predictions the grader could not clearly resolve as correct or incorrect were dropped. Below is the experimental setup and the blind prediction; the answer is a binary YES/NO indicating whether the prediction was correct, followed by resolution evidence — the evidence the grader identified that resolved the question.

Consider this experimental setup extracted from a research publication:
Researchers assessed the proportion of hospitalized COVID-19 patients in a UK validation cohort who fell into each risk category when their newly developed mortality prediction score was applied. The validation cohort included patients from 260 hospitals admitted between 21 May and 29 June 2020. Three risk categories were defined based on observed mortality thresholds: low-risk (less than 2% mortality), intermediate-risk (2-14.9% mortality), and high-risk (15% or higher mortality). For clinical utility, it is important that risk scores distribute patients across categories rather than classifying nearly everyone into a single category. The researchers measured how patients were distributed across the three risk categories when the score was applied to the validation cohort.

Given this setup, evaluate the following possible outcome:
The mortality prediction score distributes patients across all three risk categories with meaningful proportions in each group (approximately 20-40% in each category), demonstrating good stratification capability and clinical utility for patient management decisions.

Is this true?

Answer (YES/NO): NO